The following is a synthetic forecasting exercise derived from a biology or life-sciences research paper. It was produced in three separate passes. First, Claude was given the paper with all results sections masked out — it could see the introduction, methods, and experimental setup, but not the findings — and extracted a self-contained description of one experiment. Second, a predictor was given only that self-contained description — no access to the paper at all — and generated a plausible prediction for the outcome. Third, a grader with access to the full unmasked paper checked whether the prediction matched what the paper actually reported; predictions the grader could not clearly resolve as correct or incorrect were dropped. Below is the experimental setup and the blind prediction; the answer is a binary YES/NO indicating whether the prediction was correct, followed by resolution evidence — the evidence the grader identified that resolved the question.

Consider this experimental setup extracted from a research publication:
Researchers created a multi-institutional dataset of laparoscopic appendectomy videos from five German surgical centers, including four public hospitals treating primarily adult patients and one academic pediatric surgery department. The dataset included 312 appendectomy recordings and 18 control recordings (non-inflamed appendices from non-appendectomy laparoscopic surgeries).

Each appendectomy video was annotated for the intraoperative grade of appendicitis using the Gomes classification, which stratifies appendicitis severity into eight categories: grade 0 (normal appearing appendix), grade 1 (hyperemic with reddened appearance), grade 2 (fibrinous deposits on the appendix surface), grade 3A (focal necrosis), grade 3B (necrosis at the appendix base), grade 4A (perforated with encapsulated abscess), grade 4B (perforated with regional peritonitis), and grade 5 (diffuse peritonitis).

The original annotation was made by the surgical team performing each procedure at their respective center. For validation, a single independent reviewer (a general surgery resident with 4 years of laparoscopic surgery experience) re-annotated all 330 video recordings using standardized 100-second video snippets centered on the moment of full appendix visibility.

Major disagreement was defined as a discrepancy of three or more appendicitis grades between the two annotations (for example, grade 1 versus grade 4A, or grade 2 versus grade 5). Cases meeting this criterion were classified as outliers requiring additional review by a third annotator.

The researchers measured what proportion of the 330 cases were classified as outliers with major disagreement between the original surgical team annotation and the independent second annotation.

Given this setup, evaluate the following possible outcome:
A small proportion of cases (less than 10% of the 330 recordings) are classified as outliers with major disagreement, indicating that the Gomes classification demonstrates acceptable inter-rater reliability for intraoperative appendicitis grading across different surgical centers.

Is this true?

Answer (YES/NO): YES